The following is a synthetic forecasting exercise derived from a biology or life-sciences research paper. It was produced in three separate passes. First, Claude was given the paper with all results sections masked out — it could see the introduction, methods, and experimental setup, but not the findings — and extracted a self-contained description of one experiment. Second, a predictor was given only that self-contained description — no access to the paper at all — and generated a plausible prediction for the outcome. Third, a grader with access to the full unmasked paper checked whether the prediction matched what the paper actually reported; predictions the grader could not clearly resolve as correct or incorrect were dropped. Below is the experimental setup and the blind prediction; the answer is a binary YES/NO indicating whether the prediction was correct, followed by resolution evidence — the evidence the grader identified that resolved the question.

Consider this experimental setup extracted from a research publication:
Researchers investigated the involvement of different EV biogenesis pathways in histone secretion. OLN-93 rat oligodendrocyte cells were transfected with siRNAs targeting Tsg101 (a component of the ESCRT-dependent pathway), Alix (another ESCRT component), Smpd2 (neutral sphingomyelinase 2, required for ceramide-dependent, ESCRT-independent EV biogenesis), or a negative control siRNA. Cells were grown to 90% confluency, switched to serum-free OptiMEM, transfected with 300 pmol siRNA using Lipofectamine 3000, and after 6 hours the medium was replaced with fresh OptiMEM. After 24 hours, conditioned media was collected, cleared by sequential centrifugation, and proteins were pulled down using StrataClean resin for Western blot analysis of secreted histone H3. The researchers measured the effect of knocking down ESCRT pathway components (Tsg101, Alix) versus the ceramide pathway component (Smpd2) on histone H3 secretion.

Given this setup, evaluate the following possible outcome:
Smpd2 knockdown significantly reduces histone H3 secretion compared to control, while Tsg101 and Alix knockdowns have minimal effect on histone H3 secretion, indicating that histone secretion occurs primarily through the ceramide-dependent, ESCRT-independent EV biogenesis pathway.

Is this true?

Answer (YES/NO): NO